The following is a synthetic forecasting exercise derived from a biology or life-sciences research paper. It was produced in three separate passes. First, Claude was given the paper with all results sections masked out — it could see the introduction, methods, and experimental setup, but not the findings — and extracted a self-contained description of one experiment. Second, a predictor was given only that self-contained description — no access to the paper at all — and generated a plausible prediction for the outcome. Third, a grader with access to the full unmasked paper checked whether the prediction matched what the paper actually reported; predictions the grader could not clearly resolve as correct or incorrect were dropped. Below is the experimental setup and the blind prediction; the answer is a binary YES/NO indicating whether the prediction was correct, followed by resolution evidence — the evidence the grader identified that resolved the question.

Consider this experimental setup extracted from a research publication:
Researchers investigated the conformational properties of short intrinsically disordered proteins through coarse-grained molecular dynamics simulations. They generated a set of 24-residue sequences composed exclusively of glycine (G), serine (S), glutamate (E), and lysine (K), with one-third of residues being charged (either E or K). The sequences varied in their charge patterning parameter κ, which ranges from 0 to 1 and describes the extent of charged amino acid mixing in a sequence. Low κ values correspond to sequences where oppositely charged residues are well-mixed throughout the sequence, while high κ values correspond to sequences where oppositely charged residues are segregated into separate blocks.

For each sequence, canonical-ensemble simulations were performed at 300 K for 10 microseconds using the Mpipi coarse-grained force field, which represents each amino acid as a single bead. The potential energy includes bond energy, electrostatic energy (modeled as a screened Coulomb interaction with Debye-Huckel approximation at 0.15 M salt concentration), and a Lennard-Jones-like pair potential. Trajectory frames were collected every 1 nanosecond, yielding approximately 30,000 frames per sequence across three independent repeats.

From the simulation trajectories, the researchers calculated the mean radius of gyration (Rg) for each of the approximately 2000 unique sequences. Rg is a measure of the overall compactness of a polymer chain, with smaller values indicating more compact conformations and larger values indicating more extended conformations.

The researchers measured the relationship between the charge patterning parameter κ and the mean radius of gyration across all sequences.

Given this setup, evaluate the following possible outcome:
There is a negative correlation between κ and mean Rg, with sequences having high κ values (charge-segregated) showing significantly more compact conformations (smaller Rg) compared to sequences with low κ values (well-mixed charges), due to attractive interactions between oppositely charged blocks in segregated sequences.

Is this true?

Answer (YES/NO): YES